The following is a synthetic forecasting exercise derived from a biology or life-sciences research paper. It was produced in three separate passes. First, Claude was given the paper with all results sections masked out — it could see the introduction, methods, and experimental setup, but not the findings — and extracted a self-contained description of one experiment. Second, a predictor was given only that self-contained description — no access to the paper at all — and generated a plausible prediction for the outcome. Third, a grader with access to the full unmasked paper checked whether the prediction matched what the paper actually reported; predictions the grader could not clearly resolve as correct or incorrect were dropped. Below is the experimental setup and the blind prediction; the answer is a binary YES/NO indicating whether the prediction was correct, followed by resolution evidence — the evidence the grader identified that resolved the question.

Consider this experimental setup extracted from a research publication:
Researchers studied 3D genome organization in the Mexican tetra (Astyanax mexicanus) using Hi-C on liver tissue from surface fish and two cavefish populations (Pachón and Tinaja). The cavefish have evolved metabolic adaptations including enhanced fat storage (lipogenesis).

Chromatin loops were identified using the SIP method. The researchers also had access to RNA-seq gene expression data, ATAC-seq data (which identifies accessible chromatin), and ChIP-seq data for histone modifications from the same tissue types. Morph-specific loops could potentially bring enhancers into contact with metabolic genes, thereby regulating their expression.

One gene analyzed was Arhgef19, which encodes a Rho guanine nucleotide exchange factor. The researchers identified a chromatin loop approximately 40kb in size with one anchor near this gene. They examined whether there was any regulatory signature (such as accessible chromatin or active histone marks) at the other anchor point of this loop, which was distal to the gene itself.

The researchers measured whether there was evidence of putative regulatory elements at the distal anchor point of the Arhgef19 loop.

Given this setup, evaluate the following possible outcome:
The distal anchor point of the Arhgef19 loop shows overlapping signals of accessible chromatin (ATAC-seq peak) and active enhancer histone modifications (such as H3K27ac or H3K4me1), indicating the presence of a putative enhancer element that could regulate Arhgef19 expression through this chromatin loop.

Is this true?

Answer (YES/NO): YES